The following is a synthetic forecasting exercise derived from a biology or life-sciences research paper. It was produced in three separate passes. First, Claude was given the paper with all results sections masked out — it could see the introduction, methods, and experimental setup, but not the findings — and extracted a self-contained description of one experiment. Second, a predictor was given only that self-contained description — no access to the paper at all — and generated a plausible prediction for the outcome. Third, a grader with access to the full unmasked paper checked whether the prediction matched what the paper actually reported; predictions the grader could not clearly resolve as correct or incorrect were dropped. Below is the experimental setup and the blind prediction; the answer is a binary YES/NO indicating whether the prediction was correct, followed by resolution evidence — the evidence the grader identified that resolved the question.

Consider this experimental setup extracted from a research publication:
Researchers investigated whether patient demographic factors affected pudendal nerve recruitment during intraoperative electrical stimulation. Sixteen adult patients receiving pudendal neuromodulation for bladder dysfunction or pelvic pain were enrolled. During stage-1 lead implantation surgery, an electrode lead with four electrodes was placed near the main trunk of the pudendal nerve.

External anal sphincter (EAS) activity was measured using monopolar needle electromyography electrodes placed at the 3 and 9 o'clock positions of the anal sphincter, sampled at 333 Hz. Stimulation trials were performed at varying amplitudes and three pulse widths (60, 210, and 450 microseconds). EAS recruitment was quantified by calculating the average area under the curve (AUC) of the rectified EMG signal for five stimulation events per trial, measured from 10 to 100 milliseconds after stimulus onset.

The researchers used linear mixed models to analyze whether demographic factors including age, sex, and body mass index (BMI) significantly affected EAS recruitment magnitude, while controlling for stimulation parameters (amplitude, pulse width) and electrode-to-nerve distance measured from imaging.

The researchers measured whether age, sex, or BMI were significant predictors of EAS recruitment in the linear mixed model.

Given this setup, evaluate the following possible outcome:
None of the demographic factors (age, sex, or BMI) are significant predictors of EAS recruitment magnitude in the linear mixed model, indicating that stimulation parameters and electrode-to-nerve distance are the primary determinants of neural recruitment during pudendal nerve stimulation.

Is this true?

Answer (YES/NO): YES